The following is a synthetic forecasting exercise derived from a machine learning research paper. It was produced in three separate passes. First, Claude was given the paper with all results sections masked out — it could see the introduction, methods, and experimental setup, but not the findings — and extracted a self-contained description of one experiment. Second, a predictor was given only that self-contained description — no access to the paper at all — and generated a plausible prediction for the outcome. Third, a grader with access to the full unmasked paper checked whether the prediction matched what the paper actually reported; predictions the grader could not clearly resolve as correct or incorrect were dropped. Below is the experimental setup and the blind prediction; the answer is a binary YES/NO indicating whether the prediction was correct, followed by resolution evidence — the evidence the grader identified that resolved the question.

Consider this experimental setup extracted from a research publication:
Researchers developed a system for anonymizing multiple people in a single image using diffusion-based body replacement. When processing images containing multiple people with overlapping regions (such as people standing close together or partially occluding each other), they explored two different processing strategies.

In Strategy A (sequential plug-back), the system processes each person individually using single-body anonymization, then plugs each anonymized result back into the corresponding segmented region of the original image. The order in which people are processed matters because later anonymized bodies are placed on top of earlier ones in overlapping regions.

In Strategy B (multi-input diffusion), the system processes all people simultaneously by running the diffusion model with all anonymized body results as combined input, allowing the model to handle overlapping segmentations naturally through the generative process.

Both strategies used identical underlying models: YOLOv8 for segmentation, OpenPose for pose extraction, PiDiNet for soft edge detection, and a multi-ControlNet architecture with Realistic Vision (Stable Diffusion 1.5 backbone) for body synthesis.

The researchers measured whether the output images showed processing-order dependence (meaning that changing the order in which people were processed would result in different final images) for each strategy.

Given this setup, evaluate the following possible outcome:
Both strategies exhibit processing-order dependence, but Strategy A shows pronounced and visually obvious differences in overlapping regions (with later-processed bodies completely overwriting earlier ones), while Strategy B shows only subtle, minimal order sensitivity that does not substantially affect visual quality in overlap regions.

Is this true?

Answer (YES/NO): NO